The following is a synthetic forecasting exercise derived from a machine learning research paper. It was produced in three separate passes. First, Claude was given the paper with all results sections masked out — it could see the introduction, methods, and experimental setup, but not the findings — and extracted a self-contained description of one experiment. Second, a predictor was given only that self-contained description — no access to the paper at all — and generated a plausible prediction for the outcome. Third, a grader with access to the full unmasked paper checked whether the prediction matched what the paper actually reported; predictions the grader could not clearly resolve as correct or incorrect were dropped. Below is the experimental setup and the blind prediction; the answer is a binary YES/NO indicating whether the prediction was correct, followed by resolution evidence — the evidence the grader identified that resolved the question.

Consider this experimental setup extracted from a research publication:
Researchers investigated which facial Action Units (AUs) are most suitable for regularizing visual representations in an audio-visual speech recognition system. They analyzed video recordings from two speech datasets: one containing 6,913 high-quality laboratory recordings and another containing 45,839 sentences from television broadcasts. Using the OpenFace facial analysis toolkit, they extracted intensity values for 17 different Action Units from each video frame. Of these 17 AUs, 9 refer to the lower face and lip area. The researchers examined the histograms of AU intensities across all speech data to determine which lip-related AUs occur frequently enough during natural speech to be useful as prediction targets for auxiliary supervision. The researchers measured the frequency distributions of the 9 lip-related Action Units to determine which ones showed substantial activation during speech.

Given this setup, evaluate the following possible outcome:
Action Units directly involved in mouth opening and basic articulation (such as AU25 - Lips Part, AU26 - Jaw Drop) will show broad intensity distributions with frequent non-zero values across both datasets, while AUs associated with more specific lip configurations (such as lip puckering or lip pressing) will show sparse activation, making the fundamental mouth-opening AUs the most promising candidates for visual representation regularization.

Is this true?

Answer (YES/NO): YES